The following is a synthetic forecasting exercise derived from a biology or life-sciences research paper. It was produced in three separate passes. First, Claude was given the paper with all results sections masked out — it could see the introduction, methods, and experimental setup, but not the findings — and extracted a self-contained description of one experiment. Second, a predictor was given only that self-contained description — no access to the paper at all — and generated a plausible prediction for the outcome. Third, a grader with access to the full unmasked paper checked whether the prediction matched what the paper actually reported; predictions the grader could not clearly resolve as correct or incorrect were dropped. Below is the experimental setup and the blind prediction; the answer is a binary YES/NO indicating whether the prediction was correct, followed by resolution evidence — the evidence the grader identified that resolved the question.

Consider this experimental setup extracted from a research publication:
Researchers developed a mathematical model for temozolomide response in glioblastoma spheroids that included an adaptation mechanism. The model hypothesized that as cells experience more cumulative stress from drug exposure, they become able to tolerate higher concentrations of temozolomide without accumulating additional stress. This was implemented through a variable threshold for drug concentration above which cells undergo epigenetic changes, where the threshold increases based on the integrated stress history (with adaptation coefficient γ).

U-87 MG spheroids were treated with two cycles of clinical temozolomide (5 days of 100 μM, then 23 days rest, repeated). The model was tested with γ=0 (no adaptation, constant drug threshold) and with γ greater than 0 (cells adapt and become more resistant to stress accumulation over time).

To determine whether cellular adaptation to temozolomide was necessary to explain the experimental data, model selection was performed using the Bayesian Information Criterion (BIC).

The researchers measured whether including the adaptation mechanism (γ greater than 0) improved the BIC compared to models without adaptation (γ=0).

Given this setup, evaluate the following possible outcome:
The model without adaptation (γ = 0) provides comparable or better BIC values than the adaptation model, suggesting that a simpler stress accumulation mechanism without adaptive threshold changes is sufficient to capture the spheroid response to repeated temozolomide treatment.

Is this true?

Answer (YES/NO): NO